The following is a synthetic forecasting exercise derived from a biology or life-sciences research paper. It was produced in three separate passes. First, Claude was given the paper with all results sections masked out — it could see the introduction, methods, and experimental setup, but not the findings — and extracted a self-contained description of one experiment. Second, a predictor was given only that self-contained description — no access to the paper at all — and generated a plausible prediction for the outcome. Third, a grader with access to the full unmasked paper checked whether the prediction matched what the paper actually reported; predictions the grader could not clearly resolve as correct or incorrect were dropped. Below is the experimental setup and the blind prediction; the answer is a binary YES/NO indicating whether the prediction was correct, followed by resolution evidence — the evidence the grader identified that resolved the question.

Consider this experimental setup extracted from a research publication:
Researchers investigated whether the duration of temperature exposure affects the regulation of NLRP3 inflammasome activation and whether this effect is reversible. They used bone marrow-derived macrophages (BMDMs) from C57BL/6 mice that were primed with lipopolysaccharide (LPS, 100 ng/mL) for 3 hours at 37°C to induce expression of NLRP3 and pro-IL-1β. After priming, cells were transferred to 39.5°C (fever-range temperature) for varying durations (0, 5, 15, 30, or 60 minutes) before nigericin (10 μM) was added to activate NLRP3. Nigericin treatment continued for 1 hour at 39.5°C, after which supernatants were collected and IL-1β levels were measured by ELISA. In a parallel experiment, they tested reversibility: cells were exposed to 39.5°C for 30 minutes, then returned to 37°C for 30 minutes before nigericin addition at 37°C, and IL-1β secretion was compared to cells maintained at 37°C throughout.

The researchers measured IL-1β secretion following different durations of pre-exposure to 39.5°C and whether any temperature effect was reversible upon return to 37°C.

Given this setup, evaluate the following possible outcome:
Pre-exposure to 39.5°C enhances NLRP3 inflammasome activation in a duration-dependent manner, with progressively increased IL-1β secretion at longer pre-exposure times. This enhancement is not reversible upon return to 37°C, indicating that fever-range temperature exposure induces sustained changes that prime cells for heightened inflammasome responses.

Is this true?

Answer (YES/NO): NO